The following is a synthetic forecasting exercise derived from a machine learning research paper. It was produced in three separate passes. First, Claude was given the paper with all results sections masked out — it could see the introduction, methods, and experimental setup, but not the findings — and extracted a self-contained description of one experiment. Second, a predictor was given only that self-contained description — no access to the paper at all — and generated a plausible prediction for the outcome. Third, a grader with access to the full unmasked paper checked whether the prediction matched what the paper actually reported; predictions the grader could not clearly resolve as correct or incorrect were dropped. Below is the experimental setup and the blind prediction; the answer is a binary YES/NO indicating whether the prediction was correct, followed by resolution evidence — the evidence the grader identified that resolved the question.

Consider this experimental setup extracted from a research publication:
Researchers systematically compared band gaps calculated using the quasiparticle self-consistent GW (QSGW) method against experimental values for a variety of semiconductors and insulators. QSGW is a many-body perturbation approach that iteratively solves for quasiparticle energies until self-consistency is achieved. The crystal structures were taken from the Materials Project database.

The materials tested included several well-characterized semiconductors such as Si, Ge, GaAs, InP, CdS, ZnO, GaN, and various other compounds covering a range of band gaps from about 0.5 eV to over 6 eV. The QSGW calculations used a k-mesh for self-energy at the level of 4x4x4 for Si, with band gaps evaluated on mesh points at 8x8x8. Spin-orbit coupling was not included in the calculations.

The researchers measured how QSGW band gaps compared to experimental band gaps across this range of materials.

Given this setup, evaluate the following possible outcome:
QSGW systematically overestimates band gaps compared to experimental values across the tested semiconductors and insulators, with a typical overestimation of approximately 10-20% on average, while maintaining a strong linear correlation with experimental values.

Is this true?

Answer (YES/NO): NO